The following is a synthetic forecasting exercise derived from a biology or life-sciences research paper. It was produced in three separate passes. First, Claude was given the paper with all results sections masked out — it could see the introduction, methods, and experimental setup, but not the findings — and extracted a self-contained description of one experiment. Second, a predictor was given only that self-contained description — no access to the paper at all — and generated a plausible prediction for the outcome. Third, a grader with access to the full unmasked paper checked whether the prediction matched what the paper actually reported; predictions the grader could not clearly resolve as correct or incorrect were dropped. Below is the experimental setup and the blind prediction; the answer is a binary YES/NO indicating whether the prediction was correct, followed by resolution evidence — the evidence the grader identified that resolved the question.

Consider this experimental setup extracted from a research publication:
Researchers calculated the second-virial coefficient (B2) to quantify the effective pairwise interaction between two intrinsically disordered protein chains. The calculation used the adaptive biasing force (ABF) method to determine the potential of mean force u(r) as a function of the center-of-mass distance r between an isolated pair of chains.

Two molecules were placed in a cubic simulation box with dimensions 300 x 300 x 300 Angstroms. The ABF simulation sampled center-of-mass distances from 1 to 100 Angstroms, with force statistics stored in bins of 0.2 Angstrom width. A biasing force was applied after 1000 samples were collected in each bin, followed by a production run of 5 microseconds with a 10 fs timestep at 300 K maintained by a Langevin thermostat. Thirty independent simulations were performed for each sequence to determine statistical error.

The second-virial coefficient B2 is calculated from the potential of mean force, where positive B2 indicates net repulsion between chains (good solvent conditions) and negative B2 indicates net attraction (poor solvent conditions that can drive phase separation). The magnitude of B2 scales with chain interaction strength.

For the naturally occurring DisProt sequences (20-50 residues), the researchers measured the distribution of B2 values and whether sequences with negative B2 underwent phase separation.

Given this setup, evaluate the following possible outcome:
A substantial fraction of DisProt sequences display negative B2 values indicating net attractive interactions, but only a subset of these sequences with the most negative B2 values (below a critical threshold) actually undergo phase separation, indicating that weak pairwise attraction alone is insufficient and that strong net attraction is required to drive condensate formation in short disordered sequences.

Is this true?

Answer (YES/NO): NO